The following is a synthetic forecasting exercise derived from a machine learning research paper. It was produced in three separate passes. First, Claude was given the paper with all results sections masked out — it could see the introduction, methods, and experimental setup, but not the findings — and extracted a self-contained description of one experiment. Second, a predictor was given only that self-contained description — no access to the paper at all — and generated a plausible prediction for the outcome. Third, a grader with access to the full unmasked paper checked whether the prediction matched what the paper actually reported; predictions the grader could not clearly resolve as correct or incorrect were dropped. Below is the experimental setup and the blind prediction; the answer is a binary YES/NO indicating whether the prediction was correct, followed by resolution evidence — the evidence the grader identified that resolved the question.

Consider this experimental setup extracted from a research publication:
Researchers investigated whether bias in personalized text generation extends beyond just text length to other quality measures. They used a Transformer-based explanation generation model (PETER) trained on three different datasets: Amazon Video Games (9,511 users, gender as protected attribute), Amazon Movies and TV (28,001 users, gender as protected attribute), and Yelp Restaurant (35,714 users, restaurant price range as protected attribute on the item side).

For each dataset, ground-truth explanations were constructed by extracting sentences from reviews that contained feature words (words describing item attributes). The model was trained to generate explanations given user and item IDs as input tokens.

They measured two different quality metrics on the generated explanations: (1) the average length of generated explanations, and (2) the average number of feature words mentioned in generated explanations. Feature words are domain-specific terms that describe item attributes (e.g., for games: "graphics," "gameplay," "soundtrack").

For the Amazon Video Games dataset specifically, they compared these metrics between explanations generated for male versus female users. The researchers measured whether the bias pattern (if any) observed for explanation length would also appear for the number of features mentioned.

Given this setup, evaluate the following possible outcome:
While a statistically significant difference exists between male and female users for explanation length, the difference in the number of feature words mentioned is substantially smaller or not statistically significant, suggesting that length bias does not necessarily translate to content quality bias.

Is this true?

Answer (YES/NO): NO